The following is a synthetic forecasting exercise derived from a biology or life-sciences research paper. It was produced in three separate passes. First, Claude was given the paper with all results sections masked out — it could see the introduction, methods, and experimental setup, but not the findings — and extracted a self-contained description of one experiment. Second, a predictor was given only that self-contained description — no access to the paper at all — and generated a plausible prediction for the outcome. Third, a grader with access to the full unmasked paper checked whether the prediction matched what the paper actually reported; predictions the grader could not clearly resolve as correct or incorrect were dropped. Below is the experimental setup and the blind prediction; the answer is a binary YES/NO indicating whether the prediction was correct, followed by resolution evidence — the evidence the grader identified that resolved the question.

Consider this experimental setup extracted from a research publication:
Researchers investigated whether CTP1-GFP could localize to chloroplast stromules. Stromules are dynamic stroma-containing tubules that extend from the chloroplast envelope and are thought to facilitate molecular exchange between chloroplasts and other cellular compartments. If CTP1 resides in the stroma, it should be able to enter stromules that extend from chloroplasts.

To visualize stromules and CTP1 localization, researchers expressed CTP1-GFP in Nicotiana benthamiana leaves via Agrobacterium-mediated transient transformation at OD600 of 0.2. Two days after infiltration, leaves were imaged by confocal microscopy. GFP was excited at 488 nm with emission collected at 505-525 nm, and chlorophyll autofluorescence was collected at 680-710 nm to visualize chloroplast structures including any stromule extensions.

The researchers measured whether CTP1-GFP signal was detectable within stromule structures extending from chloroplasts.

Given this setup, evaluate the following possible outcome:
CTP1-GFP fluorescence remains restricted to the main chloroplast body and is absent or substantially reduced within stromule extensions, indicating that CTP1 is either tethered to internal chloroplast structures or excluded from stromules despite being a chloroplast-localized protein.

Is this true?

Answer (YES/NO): NO